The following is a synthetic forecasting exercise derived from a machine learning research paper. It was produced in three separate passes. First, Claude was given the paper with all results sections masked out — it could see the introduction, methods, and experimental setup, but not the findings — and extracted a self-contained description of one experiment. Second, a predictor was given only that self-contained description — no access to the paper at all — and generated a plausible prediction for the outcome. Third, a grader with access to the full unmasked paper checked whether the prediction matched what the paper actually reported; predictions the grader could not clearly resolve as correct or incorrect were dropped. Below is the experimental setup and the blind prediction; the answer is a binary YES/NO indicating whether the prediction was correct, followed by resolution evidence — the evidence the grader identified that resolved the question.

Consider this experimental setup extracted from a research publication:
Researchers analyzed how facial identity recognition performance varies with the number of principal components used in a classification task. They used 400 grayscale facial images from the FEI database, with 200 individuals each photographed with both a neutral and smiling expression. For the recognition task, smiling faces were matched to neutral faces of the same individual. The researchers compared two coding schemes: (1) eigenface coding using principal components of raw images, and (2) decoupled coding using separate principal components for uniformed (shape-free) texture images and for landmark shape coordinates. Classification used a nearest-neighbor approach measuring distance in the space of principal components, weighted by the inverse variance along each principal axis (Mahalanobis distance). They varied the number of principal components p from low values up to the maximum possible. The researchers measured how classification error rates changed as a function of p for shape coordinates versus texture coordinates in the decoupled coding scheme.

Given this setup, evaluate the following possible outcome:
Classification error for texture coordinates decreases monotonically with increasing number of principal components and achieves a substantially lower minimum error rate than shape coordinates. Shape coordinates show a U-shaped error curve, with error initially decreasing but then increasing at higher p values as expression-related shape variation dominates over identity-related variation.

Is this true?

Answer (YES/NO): YES